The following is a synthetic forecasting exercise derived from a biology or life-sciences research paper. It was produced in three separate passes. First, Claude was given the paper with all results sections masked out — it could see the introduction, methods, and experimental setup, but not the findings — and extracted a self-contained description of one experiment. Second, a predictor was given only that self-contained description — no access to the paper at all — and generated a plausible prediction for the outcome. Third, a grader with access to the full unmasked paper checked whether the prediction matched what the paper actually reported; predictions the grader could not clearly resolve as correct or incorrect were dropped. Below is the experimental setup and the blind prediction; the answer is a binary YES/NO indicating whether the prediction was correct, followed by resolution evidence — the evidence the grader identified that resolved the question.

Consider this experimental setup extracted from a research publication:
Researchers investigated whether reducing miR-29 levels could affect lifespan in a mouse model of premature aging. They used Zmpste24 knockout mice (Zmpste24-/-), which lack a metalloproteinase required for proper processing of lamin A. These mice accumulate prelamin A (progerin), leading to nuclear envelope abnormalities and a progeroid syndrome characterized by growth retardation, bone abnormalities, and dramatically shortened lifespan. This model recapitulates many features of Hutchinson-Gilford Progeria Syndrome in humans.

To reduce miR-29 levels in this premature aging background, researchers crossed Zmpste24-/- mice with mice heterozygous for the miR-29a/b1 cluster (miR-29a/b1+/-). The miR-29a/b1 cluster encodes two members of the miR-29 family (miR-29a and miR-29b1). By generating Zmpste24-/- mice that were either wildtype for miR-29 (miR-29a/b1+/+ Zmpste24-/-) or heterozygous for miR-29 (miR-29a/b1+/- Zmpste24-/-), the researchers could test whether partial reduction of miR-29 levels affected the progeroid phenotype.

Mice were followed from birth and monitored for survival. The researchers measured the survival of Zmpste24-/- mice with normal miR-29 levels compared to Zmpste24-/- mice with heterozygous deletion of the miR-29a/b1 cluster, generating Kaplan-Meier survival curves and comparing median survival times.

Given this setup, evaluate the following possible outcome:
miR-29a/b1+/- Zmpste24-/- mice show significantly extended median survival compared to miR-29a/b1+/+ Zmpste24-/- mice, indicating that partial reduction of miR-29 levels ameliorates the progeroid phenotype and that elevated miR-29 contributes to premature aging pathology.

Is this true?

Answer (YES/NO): YES